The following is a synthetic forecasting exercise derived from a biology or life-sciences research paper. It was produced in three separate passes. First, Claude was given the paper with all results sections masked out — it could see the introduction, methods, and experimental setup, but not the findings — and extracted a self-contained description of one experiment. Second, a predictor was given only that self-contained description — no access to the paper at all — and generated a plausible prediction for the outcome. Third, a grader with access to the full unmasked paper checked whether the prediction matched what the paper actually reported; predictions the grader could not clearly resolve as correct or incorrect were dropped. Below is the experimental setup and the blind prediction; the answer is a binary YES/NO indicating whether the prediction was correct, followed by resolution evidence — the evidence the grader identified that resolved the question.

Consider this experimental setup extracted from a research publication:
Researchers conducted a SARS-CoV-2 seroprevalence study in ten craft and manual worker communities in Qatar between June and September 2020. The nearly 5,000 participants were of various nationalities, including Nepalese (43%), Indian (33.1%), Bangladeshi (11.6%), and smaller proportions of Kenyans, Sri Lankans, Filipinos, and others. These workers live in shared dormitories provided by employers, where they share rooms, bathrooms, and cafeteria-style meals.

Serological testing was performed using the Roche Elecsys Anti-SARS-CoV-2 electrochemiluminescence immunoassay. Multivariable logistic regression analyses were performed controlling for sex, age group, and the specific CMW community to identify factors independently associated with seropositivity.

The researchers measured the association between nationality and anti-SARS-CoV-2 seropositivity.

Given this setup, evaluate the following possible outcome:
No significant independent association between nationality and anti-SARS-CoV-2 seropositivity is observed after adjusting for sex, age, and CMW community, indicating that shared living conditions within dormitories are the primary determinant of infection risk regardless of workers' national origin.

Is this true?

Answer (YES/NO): NO